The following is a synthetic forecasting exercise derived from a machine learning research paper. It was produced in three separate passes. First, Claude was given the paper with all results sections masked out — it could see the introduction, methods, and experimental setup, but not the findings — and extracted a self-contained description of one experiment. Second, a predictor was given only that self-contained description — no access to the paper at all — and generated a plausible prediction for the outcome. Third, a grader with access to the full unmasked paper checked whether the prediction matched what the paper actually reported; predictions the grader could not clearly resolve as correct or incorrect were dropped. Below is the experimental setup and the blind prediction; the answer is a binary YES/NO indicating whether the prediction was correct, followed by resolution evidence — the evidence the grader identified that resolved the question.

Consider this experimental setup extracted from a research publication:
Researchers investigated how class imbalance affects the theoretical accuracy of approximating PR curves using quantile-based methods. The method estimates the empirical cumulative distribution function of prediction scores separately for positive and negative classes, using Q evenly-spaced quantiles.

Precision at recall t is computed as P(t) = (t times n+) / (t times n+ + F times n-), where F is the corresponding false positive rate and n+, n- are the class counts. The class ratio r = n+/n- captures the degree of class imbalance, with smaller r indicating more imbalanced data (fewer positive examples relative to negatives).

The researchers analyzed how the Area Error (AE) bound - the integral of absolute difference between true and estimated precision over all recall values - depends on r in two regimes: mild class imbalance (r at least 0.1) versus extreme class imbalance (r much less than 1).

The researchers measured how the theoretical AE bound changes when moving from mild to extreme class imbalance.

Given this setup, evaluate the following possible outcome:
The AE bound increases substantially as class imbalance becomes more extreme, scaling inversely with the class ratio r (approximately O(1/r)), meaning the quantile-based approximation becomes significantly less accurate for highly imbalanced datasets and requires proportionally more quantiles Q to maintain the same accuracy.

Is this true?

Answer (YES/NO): YES